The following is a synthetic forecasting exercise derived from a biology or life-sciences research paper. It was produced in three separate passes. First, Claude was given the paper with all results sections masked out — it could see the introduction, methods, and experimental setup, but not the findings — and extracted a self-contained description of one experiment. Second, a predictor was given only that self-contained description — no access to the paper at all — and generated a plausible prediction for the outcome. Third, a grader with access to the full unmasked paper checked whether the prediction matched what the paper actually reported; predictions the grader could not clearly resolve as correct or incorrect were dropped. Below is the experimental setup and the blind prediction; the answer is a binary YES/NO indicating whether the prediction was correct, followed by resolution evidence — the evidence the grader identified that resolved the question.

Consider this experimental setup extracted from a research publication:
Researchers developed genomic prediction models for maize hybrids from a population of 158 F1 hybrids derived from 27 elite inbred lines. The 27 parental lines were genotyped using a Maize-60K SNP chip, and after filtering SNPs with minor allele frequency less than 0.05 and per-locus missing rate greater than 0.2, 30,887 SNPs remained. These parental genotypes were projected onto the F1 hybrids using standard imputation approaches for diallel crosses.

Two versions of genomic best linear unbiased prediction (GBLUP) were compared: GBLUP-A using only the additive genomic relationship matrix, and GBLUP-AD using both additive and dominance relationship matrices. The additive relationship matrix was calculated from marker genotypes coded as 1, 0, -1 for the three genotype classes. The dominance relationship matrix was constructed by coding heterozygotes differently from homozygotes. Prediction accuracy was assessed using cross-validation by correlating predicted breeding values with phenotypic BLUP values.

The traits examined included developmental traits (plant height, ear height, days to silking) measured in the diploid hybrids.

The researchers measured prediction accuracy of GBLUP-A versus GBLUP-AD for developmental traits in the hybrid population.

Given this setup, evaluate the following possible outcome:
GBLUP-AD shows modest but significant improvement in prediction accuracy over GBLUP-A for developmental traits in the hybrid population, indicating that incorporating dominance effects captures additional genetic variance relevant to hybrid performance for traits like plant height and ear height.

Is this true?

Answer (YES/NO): YES